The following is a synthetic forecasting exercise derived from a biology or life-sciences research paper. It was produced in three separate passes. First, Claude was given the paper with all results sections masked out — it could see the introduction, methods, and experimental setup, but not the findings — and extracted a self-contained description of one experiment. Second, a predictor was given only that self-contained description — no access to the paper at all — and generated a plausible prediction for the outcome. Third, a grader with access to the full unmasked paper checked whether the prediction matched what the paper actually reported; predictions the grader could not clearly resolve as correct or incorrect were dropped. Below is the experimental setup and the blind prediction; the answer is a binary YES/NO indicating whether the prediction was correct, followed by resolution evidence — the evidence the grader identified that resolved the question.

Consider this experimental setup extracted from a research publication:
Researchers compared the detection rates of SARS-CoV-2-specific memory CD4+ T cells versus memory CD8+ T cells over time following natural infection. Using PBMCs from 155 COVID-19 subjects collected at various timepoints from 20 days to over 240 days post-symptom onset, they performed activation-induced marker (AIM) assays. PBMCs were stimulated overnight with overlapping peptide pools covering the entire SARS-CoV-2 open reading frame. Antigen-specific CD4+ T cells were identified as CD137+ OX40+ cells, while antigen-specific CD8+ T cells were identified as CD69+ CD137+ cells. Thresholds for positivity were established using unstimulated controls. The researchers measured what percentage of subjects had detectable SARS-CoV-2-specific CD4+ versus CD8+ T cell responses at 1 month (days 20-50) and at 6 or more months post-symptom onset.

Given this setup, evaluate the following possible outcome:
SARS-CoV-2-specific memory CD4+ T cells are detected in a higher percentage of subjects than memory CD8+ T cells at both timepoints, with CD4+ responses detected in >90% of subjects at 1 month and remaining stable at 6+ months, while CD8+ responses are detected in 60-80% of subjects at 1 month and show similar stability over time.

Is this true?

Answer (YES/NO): NO